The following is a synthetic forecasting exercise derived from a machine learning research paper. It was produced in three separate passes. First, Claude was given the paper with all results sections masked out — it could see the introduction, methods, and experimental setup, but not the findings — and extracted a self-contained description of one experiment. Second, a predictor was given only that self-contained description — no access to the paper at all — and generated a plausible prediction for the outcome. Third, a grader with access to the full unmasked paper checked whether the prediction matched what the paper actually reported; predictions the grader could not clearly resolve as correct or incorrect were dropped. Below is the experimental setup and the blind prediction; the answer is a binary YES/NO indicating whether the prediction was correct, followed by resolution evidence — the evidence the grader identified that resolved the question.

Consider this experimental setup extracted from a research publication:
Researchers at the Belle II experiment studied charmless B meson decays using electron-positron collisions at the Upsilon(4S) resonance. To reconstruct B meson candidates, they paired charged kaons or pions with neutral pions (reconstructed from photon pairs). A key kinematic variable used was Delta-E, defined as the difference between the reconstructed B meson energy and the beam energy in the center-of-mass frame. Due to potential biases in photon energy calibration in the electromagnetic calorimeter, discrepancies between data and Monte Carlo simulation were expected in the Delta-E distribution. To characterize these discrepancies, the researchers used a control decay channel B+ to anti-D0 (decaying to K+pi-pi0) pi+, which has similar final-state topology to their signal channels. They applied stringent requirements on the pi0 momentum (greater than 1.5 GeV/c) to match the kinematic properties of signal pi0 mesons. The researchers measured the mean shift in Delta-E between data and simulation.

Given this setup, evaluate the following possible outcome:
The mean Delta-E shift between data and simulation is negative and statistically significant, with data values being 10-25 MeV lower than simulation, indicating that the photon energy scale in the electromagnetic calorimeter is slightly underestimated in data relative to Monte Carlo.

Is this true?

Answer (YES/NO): YES